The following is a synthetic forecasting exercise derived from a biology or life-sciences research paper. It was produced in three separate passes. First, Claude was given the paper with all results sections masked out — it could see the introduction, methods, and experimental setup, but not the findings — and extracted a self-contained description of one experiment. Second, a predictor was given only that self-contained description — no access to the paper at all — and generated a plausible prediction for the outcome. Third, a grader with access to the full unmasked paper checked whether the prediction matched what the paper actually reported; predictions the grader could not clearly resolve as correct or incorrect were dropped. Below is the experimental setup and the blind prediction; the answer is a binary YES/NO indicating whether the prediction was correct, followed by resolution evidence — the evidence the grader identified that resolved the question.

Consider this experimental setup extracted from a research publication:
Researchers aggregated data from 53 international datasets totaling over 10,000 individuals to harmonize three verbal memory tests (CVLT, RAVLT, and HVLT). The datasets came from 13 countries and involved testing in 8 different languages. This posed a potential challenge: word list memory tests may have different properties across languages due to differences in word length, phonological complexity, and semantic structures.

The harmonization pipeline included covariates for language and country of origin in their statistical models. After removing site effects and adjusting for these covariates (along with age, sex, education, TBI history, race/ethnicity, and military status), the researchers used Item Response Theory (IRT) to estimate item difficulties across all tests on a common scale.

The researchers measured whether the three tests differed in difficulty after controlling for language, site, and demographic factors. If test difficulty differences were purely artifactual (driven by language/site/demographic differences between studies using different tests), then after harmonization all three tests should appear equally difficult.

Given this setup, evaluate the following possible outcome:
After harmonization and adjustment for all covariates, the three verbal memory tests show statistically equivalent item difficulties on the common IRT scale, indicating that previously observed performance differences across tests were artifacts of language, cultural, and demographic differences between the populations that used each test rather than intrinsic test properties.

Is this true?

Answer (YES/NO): NO